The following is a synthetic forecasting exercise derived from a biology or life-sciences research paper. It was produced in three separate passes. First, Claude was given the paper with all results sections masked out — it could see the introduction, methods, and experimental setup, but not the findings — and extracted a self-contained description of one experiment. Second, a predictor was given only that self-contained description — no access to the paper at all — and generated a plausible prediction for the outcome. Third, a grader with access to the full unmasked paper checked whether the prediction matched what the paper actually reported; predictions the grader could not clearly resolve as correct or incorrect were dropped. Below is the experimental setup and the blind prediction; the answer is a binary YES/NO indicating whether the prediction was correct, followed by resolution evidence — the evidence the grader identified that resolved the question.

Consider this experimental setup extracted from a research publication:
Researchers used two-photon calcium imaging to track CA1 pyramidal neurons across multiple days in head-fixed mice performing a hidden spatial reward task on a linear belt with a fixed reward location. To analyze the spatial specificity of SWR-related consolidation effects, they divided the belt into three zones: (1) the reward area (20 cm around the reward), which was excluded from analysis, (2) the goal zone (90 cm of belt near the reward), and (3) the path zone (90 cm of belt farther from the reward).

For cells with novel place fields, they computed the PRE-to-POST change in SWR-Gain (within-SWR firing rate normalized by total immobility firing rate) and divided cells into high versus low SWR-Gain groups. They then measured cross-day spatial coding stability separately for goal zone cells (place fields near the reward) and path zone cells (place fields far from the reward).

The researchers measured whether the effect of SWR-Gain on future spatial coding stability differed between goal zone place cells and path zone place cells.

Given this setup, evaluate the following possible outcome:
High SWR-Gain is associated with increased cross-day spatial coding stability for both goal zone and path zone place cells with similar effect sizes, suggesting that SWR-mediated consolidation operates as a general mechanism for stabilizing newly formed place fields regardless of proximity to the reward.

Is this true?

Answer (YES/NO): NO